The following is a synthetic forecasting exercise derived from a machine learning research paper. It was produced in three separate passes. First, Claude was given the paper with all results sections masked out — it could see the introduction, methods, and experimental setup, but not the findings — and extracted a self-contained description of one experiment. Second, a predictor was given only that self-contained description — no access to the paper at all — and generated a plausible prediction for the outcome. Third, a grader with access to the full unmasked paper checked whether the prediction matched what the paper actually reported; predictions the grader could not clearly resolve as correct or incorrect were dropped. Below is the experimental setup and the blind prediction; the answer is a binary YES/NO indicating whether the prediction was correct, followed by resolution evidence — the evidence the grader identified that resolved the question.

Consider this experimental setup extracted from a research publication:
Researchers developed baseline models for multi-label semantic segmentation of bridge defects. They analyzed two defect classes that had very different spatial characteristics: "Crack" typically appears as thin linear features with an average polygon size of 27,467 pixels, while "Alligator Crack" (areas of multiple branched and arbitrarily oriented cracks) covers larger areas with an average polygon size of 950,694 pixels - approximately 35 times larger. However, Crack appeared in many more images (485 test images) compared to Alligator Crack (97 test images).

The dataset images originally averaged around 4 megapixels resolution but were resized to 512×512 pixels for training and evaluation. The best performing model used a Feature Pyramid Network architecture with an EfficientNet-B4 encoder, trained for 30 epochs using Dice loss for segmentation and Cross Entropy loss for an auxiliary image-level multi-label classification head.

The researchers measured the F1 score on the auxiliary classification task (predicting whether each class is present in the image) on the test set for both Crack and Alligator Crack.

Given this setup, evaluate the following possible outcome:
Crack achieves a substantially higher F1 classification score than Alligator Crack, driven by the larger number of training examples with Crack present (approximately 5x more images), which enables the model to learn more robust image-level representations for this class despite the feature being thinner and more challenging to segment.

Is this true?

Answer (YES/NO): NO